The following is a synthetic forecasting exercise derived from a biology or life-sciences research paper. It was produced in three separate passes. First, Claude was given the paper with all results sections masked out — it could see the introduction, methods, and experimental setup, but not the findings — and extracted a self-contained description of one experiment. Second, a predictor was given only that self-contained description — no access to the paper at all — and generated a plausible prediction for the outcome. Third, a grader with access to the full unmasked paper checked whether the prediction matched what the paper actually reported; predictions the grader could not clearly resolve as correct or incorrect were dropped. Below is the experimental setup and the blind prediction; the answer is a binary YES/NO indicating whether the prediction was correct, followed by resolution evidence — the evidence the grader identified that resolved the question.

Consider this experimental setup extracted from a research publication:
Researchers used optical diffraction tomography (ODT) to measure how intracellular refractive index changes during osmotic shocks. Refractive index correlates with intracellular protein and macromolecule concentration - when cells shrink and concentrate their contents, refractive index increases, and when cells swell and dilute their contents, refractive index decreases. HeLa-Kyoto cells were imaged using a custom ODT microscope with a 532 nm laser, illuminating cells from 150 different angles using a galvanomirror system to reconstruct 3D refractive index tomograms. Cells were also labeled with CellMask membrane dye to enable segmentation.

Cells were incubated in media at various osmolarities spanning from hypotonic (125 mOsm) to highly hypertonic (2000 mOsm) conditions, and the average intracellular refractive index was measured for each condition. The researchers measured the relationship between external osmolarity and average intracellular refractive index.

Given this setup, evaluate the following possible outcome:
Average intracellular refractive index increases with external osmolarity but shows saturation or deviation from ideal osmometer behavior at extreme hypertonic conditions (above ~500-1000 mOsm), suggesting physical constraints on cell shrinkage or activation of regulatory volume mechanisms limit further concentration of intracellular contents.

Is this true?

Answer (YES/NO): NO